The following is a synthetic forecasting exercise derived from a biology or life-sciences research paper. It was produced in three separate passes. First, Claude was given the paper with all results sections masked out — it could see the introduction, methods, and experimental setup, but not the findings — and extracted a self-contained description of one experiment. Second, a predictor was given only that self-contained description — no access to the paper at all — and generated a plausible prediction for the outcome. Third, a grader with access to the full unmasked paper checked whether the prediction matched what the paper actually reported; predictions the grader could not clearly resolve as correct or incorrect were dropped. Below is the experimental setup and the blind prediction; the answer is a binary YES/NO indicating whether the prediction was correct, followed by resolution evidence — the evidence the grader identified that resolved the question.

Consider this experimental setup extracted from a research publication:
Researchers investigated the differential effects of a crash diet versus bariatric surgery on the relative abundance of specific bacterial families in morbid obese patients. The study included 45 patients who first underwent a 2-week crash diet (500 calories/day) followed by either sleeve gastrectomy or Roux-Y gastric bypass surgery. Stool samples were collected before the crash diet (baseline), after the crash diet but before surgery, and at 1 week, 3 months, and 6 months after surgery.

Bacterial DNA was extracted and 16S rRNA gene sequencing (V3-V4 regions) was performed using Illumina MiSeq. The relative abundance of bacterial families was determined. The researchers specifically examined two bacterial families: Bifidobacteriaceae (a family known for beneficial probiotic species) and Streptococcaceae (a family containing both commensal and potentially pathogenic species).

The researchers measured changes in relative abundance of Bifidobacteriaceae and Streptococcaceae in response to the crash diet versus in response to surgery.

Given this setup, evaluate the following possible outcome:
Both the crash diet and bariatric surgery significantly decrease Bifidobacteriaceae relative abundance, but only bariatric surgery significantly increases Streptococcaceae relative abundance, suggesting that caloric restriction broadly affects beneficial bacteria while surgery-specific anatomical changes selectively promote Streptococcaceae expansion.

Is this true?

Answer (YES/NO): NO